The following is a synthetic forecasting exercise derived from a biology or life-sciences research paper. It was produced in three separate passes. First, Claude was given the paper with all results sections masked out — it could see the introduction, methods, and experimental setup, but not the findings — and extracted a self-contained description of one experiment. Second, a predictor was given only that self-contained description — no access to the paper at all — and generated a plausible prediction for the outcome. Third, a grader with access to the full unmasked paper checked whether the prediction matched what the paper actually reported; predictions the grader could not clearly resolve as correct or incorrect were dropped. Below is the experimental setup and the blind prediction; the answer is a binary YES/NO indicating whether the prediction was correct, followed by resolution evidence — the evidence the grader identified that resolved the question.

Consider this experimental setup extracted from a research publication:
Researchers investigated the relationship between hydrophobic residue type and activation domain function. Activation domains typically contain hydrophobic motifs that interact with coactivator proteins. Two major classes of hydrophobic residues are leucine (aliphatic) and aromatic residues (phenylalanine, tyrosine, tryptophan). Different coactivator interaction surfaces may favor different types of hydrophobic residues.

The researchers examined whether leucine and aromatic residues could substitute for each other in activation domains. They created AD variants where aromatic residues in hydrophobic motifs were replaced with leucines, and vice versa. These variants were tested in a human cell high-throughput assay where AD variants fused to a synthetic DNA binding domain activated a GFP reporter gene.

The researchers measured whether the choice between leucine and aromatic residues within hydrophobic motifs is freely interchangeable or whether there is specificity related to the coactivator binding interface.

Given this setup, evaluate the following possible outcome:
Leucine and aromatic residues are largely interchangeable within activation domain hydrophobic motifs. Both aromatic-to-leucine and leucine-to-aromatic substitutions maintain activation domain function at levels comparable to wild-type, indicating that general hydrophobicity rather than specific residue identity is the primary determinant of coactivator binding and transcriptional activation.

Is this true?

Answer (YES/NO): NO